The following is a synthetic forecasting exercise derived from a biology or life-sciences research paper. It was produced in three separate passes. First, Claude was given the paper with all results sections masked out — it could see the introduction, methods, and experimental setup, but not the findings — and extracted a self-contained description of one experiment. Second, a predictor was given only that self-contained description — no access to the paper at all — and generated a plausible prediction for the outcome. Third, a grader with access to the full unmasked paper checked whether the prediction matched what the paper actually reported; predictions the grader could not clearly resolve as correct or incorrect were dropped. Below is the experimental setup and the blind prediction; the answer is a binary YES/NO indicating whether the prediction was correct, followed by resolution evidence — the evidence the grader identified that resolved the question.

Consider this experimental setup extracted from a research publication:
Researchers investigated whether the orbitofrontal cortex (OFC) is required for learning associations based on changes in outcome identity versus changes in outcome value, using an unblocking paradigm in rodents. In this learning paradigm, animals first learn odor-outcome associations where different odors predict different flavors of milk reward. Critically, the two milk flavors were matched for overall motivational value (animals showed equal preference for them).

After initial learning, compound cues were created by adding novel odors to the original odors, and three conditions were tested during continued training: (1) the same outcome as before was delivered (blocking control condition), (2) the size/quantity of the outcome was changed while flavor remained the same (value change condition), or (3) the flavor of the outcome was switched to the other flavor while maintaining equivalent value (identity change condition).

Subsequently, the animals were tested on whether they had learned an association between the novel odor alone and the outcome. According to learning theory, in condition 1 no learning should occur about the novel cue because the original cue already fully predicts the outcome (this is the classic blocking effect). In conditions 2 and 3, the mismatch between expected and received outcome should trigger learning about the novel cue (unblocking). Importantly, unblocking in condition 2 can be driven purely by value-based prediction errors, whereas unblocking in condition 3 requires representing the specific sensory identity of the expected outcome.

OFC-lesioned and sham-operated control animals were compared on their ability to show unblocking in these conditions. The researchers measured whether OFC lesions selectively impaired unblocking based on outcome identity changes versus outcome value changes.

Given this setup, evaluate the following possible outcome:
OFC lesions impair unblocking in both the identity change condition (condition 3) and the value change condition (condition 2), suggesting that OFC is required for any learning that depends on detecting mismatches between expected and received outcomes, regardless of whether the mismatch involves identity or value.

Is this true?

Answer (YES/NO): NO